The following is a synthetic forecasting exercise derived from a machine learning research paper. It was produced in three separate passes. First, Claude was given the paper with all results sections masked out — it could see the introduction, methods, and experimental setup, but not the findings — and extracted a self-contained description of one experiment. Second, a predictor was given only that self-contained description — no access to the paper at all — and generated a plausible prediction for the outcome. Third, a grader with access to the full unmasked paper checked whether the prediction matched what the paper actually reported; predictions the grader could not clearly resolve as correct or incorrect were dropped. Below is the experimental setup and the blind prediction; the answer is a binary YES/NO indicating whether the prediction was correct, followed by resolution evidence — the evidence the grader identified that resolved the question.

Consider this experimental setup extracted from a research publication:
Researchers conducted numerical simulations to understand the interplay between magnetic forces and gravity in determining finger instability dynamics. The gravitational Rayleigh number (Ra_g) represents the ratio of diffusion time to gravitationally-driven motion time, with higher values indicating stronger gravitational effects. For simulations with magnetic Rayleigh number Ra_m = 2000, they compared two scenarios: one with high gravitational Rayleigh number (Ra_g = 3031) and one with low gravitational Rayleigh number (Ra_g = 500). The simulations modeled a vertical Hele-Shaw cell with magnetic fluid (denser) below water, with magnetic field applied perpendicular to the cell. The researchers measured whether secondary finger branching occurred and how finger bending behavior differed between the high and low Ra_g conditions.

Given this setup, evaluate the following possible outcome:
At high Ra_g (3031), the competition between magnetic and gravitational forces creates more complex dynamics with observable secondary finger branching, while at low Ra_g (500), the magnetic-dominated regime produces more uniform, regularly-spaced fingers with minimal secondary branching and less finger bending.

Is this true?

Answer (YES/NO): NO